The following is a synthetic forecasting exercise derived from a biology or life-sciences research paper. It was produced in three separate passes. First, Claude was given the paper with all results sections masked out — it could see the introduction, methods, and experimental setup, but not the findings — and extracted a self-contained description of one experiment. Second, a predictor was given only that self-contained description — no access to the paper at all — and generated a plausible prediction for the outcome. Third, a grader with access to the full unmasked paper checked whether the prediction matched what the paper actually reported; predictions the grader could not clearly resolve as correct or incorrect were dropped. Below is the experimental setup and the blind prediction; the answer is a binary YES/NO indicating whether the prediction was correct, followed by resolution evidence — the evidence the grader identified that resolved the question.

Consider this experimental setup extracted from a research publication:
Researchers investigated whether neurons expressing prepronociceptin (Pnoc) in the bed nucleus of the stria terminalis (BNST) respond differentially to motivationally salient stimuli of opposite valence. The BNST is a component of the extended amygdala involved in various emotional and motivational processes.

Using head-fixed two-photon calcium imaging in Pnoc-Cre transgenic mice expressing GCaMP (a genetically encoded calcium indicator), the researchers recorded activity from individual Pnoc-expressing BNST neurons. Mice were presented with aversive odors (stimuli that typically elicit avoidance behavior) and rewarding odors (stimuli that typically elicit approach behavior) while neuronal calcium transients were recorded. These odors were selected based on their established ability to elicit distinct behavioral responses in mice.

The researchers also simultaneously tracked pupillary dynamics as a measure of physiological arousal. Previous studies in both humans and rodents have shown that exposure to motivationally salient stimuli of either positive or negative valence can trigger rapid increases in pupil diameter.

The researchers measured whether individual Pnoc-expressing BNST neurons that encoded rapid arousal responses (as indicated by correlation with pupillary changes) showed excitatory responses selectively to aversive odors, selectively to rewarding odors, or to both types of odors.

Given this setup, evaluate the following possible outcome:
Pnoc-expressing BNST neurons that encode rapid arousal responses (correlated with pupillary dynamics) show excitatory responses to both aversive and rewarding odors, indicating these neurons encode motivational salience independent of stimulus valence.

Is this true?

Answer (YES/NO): YES